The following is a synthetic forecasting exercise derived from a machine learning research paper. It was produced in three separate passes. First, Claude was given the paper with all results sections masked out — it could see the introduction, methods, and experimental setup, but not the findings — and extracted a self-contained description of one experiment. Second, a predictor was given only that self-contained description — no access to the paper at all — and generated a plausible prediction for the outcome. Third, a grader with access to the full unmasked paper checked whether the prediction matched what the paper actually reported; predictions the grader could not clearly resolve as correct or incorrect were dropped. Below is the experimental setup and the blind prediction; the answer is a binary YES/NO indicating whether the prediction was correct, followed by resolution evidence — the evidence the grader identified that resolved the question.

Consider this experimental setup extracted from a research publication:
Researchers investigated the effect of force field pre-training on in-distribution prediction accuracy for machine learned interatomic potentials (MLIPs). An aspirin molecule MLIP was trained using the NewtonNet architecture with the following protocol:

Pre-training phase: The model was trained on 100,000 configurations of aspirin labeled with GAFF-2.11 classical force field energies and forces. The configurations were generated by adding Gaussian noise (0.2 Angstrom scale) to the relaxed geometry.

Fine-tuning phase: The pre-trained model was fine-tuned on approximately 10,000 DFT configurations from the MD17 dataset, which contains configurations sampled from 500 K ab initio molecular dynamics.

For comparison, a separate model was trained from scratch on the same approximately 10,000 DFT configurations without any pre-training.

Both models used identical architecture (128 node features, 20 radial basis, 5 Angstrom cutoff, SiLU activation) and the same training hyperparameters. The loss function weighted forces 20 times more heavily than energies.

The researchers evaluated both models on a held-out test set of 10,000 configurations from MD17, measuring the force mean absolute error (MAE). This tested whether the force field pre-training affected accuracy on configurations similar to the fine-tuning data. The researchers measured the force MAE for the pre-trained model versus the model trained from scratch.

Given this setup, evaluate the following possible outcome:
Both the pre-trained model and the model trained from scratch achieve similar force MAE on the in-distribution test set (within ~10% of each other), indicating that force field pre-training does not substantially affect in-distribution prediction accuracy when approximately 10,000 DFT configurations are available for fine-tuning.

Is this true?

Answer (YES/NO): NO